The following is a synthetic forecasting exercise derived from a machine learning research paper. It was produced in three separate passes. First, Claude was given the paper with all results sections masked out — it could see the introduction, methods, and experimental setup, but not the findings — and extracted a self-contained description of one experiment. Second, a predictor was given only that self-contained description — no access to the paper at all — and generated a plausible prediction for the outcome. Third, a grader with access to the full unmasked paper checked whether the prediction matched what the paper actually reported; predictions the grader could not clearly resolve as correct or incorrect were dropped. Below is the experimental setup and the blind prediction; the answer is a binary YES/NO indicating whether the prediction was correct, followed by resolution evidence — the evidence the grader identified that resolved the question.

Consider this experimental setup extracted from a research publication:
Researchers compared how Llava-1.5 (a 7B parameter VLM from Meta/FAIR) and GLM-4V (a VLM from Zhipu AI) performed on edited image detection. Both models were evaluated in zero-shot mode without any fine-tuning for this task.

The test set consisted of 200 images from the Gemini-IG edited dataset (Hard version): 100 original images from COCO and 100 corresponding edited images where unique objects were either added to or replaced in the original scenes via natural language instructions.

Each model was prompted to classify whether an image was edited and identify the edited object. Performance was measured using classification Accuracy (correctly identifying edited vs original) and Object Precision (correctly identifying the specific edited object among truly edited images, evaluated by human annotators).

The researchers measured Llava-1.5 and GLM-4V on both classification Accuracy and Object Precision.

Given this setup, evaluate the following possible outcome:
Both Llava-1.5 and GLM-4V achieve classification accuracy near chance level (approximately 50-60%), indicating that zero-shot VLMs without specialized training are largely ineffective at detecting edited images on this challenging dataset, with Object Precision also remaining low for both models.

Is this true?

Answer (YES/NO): YES